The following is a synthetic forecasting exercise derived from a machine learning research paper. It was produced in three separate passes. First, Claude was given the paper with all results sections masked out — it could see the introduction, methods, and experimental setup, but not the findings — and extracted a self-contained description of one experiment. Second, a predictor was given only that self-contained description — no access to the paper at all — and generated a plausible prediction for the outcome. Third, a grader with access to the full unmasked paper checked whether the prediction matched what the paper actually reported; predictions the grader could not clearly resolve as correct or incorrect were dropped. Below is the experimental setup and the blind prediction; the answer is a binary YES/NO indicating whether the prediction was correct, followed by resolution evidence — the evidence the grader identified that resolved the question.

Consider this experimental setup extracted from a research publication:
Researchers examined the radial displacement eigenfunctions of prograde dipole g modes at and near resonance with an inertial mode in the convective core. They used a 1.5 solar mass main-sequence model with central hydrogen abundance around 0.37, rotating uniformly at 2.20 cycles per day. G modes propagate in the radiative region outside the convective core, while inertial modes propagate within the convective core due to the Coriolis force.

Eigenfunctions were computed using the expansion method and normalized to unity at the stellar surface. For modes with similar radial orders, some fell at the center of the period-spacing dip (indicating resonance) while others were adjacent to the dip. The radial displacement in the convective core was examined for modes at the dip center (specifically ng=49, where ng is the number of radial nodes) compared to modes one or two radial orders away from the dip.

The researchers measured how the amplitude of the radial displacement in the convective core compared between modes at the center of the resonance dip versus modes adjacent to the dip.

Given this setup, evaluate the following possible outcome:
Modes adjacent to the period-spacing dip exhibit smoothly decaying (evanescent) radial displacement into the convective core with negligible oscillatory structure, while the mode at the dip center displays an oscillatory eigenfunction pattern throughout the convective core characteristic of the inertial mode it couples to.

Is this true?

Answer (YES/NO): NO